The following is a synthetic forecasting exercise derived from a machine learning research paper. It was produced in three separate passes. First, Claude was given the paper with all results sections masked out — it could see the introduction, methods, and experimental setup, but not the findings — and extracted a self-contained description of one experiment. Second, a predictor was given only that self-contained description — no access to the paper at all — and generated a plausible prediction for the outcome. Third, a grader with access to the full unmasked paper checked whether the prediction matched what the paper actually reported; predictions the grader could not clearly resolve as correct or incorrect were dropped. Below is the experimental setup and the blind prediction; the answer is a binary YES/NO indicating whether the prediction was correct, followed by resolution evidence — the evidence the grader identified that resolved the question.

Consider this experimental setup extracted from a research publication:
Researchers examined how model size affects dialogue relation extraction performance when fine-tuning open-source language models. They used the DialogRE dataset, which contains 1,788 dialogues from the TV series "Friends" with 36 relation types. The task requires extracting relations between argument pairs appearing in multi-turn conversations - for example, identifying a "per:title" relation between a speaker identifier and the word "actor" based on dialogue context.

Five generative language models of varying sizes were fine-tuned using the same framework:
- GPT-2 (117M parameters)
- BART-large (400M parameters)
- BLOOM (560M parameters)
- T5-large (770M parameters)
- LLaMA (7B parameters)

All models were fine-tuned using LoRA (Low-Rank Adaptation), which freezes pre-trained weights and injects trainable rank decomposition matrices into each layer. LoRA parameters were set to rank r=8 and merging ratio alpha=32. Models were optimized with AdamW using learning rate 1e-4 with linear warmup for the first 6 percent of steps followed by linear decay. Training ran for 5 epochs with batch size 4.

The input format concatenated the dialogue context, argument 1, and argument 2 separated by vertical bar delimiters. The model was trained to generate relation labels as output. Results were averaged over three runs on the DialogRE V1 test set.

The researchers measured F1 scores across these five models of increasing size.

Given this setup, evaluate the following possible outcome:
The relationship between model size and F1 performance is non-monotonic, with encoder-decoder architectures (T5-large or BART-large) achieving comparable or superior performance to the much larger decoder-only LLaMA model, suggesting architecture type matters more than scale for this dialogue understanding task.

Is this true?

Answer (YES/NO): NO